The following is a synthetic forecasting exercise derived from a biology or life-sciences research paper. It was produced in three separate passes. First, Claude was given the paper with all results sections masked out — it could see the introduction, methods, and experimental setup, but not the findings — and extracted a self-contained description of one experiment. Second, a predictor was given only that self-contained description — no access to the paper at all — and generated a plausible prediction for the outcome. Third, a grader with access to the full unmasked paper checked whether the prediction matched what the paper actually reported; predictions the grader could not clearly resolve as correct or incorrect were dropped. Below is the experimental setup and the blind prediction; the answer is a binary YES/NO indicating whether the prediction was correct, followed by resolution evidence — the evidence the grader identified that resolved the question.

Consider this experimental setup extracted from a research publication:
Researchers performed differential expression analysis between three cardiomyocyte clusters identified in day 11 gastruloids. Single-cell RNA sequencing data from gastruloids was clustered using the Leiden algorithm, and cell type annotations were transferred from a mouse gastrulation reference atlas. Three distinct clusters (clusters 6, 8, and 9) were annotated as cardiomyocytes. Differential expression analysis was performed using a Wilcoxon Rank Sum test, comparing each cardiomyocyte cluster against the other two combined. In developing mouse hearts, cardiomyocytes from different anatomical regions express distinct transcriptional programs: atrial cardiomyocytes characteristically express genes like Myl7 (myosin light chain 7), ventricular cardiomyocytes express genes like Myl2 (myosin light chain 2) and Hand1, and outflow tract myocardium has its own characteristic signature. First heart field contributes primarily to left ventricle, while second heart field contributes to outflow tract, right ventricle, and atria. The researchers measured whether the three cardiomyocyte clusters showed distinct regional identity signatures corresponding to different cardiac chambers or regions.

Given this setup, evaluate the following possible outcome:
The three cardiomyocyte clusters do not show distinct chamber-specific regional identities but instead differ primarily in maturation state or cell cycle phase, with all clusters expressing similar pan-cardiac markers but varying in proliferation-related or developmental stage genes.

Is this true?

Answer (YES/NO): NO